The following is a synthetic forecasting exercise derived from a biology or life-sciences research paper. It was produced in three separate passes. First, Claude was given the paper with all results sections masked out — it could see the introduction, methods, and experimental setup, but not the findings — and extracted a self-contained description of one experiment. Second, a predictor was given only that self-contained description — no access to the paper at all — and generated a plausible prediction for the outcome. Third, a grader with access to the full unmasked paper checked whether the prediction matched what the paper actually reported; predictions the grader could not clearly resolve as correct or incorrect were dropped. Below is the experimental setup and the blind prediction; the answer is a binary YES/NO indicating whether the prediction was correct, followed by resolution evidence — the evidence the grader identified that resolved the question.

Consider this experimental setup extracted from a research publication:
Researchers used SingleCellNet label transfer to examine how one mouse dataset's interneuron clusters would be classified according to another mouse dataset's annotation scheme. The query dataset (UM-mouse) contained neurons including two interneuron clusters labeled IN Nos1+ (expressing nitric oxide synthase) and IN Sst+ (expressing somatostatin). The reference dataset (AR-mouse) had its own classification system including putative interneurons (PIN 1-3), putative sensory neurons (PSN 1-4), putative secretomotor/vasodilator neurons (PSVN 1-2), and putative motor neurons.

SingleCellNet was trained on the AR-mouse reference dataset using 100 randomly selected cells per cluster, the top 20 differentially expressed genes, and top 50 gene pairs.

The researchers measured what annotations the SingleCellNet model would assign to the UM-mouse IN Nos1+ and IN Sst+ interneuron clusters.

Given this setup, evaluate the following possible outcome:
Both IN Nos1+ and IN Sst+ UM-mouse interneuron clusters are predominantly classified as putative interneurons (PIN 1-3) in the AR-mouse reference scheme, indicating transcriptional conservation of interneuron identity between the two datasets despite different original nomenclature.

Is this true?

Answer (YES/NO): NO